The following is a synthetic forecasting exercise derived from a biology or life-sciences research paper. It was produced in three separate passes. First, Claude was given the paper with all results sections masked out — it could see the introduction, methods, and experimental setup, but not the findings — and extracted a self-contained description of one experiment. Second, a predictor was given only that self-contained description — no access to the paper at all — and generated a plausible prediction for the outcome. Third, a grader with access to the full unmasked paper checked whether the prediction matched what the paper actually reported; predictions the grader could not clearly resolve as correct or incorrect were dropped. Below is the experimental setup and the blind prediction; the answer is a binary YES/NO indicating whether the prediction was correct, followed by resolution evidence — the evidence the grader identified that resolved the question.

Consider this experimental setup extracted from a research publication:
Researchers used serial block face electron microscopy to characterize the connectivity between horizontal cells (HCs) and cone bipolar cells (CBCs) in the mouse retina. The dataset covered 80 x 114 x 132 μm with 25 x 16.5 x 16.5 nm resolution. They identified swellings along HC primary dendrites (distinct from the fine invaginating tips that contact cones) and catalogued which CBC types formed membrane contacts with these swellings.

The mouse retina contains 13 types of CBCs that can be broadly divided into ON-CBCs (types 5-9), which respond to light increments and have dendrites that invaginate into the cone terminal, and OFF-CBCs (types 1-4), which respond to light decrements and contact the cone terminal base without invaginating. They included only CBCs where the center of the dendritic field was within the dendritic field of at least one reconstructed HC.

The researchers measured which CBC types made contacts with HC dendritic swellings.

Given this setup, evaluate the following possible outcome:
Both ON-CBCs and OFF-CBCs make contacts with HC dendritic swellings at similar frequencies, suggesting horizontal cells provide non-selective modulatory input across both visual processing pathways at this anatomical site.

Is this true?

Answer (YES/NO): NO